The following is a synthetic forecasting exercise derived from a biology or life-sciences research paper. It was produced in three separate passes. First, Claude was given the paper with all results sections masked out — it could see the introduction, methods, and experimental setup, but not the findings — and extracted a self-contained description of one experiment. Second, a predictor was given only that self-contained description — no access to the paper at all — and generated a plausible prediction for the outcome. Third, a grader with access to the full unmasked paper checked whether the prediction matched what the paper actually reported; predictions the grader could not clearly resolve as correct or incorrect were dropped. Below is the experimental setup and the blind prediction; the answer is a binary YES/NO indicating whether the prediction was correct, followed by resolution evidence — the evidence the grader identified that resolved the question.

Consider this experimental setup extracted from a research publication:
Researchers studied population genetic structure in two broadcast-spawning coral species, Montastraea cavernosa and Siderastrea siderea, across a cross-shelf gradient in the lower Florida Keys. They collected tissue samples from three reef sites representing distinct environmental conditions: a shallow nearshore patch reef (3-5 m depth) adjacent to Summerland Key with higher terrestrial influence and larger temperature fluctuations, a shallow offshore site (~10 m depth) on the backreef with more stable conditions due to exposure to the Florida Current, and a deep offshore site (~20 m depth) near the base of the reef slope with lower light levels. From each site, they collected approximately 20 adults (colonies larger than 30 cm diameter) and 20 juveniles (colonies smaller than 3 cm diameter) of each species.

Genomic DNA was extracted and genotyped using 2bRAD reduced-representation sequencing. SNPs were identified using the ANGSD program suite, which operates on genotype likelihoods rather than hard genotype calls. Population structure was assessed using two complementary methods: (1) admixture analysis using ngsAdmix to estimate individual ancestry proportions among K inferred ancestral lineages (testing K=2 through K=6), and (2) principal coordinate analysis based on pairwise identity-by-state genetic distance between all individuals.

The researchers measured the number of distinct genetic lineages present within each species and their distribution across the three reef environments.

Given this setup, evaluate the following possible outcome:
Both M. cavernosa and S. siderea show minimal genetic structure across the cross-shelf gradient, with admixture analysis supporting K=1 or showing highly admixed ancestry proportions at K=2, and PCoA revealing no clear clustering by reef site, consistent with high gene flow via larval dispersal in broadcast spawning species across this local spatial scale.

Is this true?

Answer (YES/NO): NO